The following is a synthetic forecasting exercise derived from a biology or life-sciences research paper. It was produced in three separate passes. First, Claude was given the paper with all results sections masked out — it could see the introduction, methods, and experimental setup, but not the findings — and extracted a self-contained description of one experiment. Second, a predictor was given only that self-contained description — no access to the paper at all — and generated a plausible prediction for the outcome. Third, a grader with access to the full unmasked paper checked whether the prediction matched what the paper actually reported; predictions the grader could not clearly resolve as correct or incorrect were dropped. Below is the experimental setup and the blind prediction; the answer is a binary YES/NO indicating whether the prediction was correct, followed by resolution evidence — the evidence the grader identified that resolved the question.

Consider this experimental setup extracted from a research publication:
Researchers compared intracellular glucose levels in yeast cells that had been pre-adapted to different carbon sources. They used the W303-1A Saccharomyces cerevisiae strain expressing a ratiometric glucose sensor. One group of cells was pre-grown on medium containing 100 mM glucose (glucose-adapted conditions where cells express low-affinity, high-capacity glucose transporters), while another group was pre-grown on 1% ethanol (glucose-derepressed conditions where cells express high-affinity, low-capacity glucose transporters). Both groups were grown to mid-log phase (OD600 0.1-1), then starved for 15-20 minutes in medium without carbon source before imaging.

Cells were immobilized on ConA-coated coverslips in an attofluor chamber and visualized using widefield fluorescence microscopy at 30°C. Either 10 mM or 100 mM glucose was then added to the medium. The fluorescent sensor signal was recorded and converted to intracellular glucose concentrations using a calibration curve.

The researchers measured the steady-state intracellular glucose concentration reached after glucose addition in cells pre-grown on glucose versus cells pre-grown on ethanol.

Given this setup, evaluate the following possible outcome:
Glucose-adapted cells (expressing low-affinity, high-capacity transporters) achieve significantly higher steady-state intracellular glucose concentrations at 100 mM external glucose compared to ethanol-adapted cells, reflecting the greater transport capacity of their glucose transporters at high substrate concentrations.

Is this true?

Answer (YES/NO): NO